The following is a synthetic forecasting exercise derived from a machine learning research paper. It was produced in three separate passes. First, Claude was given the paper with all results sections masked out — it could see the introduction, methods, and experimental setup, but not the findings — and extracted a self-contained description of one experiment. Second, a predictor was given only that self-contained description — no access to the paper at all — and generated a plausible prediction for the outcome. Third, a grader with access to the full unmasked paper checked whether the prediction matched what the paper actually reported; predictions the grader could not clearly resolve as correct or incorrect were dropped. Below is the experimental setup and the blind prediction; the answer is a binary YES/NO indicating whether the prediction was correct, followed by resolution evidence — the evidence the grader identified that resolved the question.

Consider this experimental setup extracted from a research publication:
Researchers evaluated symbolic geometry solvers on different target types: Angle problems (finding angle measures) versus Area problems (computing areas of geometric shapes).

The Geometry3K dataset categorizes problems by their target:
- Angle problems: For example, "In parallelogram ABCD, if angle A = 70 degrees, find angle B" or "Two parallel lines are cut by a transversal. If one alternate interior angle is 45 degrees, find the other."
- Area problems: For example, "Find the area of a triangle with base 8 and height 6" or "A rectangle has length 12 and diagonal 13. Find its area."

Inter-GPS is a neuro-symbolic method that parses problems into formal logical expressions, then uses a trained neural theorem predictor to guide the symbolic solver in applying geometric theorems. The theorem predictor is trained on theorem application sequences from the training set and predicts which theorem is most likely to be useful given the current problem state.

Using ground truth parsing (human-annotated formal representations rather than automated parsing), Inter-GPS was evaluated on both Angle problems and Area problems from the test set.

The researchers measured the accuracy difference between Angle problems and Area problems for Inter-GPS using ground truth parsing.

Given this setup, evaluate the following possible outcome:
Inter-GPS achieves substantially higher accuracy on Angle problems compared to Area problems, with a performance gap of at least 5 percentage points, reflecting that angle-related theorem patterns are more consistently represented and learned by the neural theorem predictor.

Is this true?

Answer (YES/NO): YES